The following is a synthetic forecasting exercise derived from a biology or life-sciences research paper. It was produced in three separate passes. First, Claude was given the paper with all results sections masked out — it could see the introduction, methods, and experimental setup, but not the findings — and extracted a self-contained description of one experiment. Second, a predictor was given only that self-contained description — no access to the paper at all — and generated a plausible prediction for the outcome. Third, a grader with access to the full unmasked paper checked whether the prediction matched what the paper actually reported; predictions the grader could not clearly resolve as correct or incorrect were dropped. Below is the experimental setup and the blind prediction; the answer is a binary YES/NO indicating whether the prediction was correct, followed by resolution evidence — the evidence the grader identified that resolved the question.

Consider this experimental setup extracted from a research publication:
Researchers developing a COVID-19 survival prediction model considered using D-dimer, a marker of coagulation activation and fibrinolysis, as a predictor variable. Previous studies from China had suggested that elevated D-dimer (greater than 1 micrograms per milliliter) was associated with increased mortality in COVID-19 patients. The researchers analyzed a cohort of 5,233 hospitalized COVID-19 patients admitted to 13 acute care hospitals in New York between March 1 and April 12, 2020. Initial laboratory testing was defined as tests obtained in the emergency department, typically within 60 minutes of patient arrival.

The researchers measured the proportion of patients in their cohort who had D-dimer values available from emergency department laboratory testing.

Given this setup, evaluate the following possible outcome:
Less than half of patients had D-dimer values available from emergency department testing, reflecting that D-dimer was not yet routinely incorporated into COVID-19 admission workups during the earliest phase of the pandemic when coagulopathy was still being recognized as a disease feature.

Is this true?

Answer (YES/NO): YES